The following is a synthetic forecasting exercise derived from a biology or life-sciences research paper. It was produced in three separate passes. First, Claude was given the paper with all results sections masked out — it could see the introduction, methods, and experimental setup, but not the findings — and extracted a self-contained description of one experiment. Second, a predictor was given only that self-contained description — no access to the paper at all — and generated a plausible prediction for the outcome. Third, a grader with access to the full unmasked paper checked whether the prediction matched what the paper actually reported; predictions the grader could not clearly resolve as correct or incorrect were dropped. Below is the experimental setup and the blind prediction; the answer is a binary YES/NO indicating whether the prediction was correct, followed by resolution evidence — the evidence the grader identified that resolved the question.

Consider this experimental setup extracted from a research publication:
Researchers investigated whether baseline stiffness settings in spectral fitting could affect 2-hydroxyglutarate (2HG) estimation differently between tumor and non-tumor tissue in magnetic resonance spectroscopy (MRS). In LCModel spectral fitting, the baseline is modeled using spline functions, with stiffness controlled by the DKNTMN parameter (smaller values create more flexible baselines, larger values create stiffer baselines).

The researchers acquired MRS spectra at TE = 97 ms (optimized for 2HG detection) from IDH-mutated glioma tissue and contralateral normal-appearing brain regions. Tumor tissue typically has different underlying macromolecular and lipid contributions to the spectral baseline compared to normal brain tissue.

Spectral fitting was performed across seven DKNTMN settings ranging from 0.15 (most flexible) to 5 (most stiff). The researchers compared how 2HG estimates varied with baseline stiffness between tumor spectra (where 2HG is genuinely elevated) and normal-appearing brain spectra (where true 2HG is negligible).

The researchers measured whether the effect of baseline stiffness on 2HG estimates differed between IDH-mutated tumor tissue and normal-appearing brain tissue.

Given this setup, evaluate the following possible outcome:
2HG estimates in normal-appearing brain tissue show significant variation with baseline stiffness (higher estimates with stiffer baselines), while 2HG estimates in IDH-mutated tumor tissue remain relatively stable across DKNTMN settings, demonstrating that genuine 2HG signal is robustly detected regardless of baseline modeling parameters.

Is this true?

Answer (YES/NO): NO